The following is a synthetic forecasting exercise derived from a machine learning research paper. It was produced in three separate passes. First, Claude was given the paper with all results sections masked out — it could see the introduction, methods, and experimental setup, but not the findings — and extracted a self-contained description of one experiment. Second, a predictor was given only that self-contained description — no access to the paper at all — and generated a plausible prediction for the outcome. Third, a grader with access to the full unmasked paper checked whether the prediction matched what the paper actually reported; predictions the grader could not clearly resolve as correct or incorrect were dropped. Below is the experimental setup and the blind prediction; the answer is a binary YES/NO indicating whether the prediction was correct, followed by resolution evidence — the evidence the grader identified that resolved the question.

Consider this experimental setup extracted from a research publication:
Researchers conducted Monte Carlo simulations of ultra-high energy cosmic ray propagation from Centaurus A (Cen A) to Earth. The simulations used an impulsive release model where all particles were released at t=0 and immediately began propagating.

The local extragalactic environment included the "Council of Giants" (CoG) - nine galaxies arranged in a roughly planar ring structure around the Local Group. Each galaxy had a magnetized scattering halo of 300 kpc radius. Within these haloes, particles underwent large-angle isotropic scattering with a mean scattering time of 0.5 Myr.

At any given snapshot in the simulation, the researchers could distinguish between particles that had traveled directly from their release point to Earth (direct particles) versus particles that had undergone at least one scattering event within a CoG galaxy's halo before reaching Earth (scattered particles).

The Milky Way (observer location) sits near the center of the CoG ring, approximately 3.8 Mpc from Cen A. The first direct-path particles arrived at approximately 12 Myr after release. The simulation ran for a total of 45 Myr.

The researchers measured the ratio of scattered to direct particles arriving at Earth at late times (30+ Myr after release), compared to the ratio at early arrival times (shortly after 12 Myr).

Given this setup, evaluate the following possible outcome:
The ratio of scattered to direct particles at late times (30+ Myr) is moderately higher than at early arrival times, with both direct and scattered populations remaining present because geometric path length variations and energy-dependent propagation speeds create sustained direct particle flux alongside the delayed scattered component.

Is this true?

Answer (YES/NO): NO